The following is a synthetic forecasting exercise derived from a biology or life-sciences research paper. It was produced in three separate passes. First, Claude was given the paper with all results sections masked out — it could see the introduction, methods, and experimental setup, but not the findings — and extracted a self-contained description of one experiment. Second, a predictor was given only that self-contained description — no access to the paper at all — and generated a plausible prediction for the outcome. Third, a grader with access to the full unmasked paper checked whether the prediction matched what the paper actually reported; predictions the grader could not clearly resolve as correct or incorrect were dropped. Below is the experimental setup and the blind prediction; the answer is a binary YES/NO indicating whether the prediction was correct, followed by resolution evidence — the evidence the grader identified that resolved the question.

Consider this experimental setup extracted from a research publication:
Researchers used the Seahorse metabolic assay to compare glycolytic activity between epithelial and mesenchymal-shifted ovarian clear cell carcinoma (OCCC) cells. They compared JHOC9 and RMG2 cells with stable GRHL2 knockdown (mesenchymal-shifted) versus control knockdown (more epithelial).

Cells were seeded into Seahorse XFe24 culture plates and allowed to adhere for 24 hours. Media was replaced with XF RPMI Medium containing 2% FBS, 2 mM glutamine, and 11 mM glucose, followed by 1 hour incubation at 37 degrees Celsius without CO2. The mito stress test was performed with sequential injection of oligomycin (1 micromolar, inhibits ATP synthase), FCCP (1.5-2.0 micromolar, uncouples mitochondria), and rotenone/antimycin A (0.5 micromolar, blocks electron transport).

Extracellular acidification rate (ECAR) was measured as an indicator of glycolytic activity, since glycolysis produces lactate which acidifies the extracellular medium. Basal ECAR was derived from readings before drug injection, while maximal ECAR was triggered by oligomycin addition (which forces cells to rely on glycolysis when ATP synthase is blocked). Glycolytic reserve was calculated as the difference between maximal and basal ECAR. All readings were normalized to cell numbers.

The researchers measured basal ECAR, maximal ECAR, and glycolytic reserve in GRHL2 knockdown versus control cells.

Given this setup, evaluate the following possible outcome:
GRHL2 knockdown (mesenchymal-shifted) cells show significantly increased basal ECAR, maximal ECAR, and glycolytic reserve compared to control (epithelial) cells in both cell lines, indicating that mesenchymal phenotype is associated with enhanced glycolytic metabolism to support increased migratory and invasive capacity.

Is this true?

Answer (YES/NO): NO